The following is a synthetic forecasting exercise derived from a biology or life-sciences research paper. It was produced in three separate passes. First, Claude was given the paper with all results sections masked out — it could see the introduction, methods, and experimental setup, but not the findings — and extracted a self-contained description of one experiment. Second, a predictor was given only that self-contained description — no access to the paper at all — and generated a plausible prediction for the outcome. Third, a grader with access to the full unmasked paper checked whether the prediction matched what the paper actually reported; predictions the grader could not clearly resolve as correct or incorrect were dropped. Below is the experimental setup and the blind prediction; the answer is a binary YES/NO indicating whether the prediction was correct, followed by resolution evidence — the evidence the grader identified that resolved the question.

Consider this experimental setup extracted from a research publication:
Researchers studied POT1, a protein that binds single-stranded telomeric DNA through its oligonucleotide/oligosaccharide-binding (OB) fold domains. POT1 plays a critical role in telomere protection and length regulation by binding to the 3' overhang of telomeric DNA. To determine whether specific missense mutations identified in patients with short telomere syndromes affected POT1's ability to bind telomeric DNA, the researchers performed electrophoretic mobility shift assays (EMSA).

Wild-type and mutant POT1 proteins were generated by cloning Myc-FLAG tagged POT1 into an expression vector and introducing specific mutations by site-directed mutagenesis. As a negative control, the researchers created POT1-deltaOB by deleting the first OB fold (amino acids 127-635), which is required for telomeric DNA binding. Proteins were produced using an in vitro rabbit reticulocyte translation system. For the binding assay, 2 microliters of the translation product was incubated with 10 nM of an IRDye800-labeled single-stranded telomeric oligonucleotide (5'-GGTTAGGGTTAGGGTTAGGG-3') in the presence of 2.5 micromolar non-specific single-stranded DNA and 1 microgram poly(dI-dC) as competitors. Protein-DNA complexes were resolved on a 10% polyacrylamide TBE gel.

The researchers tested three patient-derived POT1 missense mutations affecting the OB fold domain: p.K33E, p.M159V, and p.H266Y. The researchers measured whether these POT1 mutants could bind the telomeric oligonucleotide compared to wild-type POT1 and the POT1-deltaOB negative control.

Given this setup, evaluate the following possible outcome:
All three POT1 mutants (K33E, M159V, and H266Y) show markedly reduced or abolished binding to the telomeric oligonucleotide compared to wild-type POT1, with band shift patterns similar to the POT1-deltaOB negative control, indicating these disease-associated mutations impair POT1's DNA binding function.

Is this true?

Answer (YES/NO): NO